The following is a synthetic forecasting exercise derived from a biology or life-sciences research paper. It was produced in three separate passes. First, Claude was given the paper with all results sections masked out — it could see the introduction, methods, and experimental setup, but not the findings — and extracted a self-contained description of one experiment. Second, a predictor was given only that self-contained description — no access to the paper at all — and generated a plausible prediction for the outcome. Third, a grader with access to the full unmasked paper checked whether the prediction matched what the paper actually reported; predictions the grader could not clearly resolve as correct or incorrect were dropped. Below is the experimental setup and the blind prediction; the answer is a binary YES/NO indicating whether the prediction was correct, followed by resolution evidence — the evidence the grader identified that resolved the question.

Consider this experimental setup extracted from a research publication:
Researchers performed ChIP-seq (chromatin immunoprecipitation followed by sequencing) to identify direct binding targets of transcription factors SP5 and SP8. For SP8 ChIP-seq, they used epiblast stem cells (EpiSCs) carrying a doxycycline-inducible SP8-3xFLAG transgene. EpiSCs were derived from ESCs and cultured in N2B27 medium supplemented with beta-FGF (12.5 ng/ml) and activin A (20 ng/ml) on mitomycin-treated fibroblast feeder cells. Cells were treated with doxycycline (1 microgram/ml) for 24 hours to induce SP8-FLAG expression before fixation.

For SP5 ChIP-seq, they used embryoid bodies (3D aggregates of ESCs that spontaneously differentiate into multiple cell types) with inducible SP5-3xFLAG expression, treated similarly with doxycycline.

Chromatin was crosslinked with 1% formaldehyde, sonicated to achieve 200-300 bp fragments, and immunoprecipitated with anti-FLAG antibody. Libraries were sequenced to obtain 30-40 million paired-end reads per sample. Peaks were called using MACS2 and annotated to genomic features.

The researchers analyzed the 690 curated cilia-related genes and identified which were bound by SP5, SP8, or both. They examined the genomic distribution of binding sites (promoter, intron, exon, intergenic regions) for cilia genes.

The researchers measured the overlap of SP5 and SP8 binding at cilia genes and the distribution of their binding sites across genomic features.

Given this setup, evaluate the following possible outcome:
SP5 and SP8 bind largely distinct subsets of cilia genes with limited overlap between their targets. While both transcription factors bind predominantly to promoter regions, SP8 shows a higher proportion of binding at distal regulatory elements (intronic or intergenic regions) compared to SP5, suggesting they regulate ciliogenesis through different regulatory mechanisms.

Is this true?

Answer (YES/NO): NO